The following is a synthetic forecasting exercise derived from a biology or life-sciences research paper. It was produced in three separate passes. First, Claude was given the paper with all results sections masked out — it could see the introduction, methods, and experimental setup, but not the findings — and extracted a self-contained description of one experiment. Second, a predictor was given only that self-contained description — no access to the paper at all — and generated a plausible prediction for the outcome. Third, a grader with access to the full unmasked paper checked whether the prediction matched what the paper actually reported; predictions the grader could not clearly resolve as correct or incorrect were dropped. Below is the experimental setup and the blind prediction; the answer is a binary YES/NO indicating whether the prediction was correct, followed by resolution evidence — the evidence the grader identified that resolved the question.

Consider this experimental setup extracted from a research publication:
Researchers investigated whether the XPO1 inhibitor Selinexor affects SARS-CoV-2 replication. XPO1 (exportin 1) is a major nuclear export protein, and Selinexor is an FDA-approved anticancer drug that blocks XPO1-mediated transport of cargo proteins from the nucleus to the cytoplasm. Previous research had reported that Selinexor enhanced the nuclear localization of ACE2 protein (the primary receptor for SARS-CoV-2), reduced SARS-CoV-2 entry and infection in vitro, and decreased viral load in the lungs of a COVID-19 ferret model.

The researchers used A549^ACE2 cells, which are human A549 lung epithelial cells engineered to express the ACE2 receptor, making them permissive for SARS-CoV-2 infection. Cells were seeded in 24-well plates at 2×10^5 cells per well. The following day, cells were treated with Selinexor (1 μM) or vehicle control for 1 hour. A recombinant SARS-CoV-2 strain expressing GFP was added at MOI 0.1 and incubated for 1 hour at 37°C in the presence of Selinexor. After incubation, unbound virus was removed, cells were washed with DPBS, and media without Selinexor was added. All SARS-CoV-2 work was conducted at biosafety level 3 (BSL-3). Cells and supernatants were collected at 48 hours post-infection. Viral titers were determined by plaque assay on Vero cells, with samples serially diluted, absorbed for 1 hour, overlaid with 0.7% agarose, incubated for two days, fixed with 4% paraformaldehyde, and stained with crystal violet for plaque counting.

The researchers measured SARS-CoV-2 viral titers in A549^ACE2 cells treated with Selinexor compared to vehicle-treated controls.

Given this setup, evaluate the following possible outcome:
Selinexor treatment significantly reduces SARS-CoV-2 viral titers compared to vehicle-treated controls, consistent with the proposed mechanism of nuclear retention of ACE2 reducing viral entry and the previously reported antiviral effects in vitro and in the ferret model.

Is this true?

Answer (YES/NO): NO